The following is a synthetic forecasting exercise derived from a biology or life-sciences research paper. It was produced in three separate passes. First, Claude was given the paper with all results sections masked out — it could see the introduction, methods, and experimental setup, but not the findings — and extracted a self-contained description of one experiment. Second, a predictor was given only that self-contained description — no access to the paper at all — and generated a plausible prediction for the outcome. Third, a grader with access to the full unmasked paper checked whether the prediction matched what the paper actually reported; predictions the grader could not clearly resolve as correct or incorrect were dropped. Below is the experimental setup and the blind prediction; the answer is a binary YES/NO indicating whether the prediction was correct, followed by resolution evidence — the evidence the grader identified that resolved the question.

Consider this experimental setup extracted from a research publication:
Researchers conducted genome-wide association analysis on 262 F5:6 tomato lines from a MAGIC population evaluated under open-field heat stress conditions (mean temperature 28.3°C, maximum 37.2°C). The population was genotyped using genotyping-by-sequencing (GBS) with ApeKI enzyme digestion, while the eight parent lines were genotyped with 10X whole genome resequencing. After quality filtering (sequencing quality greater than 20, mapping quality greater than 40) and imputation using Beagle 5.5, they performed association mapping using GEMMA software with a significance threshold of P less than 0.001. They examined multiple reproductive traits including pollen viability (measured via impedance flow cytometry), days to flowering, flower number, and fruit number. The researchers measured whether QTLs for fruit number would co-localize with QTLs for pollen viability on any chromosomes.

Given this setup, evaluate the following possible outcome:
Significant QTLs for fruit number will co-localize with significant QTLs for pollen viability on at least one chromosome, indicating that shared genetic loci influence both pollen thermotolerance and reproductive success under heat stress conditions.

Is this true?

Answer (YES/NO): NO